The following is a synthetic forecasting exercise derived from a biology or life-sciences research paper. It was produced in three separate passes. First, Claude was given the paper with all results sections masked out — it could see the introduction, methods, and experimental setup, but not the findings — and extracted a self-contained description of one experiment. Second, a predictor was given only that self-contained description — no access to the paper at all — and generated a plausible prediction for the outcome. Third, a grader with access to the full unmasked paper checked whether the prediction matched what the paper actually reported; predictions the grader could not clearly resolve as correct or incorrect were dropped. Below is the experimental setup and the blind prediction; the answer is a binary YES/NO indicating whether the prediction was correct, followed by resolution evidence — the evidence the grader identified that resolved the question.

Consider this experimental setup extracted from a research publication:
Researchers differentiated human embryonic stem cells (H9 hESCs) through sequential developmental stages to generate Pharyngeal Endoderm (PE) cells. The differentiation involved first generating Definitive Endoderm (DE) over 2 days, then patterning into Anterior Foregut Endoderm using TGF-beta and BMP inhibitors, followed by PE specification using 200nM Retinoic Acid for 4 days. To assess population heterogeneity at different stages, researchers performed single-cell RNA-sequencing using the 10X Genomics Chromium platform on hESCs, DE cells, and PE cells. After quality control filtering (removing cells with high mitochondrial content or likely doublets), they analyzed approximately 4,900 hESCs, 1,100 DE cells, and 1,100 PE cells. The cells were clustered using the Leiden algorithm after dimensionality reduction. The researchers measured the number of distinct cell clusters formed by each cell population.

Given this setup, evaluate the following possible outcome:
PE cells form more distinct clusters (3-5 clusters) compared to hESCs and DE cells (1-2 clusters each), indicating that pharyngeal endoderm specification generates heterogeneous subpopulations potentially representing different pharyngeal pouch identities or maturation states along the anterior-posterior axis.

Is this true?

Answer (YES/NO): NO